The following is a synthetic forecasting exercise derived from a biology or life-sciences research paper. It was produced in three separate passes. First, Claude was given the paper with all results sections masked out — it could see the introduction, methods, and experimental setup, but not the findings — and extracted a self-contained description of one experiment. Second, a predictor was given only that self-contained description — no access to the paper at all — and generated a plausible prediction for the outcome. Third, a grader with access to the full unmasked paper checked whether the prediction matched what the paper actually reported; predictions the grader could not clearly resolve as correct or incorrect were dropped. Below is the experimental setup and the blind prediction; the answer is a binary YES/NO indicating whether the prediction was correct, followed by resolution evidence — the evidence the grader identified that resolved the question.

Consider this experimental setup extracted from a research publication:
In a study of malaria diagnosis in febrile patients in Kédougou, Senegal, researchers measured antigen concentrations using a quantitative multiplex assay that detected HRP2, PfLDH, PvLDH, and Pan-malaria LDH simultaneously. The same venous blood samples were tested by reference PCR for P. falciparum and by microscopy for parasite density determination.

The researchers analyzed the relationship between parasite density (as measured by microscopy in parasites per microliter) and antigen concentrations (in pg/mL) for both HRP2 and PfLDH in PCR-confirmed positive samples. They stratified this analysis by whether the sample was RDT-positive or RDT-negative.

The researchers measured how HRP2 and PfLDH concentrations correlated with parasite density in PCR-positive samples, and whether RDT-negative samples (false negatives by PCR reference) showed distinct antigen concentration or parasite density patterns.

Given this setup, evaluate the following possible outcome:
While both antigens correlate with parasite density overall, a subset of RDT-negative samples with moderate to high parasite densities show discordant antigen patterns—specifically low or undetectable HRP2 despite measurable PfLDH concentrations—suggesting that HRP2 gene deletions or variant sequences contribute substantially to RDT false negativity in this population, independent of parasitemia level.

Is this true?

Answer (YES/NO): NO